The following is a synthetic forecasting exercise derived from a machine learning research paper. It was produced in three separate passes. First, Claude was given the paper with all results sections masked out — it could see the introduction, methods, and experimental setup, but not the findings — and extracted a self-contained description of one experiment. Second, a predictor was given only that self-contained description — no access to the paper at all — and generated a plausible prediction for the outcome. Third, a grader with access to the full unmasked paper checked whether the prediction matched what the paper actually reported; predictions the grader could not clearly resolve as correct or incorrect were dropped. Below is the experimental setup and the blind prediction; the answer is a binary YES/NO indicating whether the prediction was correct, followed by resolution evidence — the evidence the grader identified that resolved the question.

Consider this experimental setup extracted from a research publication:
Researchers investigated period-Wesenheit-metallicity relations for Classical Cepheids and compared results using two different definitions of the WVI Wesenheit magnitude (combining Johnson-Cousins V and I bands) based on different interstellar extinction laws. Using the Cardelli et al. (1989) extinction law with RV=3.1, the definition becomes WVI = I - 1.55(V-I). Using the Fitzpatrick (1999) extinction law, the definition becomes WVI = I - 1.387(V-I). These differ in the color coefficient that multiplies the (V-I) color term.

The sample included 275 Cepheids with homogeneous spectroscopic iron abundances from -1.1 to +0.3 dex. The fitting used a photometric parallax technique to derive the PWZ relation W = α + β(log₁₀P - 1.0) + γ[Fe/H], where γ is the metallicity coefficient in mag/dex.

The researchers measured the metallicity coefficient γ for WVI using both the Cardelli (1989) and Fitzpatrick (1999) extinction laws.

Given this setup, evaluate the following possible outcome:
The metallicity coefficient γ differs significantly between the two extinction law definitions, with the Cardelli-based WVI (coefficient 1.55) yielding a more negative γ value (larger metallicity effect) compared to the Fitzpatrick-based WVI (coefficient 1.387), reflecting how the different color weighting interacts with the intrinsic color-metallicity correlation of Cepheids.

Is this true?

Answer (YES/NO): NO